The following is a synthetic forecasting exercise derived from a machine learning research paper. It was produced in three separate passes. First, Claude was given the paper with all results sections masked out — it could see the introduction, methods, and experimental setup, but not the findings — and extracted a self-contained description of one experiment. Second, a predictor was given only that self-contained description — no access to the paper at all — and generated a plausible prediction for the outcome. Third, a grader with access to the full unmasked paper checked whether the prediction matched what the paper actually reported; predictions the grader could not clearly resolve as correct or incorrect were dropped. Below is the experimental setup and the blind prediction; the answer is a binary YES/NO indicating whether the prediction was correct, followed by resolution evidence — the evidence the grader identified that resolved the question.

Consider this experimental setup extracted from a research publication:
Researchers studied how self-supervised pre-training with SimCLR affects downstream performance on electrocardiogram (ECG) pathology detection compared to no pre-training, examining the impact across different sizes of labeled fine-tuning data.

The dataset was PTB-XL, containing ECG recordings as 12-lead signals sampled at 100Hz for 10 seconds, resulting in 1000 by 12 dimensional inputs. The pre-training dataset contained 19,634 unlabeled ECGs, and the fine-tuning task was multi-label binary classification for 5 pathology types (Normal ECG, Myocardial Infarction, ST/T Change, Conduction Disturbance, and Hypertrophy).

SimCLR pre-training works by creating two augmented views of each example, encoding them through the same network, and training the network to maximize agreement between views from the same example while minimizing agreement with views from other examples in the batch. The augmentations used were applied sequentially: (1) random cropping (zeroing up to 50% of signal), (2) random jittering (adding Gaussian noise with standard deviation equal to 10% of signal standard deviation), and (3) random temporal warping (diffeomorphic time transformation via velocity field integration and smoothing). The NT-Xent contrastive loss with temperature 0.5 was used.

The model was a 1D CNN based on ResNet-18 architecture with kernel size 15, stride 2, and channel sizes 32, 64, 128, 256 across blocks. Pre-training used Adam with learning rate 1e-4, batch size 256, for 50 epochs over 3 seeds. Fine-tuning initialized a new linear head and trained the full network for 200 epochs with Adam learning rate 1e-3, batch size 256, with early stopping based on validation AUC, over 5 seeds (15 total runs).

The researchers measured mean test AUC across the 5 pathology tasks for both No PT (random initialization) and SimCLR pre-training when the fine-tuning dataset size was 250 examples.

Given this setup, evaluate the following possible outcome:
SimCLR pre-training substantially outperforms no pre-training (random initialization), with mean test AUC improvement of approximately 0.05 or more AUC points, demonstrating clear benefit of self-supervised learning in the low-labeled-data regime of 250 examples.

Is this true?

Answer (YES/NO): NO